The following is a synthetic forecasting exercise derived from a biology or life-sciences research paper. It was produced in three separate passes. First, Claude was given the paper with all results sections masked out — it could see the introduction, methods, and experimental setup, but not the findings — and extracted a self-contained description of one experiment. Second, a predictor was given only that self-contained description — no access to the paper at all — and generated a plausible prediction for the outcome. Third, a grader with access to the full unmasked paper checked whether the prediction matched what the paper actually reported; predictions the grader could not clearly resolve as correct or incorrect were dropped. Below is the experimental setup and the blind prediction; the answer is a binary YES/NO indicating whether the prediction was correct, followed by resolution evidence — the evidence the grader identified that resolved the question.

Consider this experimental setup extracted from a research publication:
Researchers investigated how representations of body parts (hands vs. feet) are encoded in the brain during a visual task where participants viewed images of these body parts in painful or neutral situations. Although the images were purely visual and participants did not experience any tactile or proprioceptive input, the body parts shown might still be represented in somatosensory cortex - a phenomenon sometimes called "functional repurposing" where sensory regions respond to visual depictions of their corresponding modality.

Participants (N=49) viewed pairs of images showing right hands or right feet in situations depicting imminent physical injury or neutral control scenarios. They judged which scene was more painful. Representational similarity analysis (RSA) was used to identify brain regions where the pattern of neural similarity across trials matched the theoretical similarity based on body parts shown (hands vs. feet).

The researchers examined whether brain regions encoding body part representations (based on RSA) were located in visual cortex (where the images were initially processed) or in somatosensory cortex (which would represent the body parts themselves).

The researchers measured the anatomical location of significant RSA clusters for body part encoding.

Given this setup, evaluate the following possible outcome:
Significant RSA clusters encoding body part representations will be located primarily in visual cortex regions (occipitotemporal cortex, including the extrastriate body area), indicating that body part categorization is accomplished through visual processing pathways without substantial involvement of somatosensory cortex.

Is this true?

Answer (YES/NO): YES